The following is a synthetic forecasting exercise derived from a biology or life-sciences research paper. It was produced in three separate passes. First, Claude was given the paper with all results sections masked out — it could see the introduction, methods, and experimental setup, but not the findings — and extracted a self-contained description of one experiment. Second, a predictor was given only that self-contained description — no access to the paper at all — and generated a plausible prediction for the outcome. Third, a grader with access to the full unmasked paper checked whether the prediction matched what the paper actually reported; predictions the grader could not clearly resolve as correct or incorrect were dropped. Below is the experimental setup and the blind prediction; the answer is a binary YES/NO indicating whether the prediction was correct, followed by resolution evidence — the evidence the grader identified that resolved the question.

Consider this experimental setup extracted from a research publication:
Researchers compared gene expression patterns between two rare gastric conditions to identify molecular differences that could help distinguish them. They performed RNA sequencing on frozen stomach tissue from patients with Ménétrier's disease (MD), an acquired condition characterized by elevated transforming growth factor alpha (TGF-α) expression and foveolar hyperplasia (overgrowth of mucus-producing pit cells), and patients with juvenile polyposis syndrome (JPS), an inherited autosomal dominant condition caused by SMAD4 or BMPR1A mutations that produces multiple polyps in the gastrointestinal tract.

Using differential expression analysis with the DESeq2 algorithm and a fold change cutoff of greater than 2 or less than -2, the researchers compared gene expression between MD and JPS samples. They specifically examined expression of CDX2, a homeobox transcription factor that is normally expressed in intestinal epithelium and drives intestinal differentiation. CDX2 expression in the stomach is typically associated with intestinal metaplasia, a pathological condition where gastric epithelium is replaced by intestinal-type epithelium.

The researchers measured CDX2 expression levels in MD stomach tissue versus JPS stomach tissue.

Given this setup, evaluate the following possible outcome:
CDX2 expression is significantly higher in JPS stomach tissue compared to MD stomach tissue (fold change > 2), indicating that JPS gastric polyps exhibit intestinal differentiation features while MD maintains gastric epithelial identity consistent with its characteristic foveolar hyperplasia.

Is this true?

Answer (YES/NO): NO